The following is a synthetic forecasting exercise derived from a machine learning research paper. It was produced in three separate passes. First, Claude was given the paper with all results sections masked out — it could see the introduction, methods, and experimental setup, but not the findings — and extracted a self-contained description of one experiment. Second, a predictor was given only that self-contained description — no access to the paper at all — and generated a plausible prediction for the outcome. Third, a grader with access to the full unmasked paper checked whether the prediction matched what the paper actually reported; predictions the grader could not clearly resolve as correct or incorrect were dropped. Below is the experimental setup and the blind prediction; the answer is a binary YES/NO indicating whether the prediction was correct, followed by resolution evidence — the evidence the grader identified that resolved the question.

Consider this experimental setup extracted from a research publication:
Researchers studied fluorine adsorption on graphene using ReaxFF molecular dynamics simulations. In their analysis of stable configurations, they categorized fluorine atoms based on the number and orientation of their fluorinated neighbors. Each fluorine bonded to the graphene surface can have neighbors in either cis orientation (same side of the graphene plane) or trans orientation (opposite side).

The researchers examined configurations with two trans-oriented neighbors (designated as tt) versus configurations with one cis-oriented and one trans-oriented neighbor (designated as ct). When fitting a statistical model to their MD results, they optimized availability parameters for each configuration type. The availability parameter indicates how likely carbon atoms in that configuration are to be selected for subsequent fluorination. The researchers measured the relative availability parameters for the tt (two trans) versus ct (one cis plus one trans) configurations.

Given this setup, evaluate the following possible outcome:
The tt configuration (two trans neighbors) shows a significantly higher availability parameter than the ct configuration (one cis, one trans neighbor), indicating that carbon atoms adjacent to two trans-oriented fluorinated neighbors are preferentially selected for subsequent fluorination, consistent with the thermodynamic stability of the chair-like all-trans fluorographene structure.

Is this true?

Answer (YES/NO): NO